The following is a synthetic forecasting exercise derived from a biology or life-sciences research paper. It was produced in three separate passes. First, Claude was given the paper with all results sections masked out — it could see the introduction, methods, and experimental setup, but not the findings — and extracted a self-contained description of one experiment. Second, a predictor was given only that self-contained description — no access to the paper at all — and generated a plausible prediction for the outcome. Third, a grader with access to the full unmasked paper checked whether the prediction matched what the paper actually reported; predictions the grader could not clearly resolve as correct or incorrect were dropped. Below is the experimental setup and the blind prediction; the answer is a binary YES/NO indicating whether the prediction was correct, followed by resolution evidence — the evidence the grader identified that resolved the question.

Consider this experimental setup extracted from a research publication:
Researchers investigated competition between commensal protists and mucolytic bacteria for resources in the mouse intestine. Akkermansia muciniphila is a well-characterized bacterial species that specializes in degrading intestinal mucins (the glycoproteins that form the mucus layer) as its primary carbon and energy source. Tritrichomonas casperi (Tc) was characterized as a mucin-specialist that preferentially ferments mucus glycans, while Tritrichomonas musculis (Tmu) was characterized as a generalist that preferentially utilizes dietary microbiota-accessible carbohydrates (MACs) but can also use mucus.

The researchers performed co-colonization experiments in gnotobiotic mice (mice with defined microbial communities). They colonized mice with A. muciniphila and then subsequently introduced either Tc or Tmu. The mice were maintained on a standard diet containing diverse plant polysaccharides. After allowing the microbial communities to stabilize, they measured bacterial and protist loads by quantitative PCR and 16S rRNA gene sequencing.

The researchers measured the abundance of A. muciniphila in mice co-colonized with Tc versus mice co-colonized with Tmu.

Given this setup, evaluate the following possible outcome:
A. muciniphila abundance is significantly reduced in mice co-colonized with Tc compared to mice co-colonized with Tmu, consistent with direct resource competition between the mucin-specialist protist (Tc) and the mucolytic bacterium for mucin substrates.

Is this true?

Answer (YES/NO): YES